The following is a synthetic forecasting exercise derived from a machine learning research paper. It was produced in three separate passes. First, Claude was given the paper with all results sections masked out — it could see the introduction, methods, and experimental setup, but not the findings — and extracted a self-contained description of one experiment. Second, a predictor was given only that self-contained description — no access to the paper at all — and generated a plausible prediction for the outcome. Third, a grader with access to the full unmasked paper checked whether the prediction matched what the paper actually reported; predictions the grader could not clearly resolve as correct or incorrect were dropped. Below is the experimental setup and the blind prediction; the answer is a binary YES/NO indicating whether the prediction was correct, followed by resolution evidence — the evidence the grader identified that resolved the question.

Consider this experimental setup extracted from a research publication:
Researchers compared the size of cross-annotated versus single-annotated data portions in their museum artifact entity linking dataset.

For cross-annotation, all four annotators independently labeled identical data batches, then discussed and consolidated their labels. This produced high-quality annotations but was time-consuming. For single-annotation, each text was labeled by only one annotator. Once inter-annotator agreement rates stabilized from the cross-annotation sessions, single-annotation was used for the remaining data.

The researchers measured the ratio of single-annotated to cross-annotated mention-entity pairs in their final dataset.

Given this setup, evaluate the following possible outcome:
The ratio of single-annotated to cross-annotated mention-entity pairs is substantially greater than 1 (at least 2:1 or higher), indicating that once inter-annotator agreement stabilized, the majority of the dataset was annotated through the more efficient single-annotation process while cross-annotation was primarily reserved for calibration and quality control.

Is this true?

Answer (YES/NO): YES